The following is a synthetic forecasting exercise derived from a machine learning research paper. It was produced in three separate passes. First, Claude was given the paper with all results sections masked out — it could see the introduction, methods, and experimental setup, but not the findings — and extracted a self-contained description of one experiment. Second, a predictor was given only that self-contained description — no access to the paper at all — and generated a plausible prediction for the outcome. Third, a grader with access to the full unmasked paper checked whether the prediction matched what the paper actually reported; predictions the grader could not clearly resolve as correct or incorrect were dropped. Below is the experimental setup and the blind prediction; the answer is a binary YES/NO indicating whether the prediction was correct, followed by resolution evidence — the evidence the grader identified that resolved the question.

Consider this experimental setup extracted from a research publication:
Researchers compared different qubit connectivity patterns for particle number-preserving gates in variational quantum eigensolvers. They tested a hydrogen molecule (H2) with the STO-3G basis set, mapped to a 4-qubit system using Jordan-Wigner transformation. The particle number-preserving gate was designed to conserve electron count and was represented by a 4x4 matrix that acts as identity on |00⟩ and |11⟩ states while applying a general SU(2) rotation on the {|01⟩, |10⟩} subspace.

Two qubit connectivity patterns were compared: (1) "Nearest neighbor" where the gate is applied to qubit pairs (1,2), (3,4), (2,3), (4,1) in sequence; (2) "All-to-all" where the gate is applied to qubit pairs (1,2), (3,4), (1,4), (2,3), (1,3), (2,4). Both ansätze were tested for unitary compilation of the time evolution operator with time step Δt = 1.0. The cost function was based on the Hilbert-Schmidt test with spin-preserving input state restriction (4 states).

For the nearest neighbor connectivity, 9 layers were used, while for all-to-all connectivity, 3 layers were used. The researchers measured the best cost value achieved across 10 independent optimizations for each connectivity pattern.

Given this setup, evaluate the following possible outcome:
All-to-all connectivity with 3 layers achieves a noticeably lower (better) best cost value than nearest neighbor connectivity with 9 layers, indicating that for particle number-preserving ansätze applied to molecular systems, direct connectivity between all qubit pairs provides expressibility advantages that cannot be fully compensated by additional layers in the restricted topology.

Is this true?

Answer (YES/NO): YES